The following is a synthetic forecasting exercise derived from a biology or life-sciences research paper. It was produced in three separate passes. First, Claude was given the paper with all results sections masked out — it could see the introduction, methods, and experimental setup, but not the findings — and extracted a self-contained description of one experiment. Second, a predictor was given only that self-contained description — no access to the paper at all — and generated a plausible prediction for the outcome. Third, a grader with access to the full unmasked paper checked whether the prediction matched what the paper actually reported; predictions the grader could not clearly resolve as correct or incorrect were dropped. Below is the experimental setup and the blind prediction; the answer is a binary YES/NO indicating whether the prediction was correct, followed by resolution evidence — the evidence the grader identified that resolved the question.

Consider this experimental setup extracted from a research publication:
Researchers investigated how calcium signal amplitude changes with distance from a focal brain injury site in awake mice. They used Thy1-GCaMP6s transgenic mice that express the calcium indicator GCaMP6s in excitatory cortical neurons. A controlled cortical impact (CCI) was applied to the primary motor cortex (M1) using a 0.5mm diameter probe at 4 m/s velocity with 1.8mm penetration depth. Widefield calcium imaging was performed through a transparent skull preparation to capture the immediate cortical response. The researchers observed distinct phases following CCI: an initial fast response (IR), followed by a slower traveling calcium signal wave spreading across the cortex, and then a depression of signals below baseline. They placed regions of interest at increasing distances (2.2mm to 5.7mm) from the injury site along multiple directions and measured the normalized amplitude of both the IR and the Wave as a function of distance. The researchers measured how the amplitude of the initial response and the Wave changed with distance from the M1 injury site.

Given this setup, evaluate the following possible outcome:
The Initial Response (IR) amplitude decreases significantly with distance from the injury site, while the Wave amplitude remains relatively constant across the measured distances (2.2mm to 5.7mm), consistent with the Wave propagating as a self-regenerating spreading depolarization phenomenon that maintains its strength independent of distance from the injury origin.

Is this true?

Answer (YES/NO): YES